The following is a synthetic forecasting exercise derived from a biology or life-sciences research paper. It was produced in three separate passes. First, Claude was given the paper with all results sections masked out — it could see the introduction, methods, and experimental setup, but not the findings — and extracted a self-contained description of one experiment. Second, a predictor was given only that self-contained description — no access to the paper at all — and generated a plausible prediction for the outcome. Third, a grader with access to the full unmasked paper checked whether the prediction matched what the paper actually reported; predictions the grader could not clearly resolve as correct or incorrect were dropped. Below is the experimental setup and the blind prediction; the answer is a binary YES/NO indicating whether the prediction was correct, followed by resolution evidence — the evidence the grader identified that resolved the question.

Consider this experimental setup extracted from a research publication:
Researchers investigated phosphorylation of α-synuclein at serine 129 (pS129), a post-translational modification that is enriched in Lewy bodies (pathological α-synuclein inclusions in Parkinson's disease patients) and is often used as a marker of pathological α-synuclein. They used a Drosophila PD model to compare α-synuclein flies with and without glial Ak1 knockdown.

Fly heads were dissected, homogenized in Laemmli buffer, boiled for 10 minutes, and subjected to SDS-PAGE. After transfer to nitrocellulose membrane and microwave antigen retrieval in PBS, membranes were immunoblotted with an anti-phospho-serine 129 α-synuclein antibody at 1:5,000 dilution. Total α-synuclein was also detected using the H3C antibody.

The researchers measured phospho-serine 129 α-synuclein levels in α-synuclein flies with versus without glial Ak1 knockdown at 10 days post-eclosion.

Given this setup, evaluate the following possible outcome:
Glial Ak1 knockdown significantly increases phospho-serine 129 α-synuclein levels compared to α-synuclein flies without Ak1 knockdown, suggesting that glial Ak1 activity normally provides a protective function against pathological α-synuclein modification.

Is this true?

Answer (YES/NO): NO